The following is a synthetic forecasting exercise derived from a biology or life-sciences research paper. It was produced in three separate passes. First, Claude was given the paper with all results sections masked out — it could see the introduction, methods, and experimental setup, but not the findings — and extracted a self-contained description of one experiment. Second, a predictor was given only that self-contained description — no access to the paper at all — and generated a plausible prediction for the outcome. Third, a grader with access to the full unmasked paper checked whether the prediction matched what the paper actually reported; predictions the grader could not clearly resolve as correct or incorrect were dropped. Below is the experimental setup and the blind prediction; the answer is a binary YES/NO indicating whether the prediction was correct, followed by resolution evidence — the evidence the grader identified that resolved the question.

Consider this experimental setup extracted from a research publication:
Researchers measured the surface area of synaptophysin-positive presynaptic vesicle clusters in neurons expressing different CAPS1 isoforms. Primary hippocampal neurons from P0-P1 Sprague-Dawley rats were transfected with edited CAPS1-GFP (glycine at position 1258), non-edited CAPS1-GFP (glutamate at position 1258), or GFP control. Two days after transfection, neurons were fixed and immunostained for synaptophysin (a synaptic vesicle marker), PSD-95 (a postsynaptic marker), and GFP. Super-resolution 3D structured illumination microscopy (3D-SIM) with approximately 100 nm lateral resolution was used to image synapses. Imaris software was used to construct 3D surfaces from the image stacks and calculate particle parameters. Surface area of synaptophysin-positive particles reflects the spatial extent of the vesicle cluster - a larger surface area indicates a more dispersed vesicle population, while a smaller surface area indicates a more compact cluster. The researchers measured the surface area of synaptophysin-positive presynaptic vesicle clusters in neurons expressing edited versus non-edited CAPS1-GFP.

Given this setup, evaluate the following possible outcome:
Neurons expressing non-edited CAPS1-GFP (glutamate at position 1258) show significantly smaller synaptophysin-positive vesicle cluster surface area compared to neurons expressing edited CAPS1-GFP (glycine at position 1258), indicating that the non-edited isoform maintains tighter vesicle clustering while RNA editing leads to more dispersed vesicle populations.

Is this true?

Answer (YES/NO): NO